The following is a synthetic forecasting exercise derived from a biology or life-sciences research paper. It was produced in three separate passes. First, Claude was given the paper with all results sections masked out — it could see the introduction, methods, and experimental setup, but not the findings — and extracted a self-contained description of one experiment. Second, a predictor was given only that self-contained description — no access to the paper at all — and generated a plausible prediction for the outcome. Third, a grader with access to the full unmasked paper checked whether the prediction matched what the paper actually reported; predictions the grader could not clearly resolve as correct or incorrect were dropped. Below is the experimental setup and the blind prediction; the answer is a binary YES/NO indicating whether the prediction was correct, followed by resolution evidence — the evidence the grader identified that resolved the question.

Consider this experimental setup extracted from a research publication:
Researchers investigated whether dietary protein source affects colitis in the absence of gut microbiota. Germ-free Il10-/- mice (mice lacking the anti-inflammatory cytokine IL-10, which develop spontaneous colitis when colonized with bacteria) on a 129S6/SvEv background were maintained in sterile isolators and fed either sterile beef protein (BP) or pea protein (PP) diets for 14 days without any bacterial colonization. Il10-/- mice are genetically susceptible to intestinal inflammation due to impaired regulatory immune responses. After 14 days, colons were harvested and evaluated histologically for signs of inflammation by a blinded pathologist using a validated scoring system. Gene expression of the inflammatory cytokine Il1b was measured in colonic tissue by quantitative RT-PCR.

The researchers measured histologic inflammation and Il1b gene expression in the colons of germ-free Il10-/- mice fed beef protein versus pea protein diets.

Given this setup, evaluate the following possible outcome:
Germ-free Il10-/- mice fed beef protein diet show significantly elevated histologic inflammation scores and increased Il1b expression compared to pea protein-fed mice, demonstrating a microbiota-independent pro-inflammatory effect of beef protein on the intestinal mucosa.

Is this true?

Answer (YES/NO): NO